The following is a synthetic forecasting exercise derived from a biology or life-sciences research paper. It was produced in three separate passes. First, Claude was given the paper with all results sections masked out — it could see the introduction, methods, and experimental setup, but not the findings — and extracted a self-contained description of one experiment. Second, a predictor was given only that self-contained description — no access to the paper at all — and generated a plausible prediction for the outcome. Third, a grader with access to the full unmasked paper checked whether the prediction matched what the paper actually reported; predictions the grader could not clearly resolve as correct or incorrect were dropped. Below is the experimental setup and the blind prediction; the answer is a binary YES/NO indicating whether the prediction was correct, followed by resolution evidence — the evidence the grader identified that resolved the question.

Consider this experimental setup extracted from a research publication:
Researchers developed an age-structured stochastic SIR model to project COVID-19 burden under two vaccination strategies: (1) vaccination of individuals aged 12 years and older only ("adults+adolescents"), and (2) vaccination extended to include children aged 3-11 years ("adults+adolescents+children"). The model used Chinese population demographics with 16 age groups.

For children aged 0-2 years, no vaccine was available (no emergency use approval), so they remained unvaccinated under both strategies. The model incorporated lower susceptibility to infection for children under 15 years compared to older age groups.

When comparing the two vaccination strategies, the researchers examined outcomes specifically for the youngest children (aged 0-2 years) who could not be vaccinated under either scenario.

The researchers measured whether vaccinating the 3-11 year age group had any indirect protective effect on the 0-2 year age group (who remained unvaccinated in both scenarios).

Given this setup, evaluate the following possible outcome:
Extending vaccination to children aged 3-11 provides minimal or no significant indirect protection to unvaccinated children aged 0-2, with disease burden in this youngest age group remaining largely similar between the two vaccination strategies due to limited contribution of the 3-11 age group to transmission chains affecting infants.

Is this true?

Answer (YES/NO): YES